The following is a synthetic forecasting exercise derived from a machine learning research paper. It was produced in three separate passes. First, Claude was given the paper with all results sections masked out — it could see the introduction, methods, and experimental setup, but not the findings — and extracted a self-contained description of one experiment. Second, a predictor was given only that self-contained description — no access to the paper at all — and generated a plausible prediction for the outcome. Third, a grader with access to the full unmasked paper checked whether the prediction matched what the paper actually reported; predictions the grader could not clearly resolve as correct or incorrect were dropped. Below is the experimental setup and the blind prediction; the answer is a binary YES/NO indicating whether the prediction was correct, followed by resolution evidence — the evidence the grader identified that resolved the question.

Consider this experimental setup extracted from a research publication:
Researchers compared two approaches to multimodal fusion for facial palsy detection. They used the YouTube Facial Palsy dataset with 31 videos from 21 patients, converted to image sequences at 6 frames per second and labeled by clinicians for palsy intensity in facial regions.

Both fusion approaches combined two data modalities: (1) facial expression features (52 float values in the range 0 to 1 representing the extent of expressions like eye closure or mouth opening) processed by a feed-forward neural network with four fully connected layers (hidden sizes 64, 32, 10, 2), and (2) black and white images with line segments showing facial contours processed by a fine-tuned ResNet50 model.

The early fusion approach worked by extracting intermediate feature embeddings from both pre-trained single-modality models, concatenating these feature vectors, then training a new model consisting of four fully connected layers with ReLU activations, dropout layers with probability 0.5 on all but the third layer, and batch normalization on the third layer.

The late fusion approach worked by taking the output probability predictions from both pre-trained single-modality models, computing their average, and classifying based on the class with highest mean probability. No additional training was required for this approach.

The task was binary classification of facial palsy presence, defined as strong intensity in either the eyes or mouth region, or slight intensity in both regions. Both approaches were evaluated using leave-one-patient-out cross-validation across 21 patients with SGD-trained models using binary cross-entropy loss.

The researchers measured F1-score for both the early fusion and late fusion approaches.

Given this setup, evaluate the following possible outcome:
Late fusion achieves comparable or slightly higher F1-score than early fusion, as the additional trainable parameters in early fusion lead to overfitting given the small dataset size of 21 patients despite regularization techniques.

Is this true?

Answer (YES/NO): YES